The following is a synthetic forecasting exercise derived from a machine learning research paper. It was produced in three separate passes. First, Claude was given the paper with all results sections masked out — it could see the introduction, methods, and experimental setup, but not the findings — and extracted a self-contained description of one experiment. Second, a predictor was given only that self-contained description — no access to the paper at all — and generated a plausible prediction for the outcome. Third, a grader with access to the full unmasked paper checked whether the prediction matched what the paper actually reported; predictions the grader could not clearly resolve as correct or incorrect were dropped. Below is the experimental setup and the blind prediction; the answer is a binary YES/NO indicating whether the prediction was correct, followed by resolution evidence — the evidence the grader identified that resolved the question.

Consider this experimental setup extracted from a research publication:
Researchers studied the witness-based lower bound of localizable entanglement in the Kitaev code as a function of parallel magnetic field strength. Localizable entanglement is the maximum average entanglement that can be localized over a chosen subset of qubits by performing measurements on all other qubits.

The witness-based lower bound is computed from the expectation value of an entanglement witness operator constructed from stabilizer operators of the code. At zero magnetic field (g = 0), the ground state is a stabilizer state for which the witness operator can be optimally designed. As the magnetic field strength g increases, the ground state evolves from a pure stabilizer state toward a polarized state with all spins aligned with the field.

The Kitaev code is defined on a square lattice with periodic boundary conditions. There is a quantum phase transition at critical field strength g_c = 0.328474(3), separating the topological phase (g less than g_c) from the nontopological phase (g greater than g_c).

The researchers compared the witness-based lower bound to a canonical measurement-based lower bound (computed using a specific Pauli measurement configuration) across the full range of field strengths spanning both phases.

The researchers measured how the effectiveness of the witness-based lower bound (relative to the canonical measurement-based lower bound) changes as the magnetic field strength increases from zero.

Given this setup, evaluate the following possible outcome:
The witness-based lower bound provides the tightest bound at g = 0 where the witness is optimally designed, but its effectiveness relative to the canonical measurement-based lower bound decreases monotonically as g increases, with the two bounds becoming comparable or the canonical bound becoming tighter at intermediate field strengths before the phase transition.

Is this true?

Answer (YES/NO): NO